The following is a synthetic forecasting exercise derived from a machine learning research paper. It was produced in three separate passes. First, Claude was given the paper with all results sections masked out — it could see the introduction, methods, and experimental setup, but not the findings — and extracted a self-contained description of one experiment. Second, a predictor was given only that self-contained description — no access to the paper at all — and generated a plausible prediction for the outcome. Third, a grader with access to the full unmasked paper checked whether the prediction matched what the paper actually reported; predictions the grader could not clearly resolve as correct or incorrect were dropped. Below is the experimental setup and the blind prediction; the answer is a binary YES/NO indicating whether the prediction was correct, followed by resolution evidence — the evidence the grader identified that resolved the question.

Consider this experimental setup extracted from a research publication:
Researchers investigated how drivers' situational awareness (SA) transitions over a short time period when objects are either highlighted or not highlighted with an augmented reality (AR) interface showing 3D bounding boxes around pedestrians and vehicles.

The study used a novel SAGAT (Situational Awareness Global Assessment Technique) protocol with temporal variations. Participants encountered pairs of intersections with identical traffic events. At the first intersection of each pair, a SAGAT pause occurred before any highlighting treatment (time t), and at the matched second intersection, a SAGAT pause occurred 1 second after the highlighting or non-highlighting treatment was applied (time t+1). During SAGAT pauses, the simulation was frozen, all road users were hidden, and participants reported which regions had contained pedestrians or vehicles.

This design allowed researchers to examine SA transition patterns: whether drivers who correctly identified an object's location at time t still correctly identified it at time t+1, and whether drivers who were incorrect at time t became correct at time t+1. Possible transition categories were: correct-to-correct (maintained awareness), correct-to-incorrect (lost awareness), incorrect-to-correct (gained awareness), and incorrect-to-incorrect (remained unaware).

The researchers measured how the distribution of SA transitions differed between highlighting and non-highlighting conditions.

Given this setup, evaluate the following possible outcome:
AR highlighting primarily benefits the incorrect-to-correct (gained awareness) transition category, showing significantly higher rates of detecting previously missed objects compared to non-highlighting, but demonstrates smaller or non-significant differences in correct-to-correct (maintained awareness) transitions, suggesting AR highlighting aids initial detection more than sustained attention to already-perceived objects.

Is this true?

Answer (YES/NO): NO